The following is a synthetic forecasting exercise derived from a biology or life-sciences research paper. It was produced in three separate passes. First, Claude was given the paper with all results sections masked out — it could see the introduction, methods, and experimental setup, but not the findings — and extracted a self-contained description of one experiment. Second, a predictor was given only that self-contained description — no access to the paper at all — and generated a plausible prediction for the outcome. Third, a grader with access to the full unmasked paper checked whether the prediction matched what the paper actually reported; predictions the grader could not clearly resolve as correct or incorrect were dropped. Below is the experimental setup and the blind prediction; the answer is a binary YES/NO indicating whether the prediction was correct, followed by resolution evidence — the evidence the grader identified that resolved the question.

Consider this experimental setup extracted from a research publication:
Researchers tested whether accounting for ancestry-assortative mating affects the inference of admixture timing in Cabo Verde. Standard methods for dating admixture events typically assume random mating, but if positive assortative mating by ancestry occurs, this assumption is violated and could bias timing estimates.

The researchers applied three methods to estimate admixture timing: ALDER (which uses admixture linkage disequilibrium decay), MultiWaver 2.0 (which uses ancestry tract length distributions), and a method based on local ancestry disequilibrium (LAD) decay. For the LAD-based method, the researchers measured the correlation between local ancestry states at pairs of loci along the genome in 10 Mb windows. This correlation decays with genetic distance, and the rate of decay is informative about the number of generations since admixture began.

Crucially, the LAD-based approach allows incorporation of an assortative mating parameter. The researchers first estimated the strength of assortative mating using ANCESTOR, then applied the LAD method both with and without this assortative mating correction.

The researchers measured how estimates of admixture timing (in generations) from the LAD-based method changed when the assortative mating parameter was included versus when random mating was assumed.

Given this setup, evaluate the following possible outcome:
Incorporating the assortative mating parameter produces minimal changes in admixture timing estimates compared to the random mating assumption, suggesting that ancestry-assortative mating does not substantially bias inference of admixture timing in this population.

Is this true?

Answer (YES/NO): NO